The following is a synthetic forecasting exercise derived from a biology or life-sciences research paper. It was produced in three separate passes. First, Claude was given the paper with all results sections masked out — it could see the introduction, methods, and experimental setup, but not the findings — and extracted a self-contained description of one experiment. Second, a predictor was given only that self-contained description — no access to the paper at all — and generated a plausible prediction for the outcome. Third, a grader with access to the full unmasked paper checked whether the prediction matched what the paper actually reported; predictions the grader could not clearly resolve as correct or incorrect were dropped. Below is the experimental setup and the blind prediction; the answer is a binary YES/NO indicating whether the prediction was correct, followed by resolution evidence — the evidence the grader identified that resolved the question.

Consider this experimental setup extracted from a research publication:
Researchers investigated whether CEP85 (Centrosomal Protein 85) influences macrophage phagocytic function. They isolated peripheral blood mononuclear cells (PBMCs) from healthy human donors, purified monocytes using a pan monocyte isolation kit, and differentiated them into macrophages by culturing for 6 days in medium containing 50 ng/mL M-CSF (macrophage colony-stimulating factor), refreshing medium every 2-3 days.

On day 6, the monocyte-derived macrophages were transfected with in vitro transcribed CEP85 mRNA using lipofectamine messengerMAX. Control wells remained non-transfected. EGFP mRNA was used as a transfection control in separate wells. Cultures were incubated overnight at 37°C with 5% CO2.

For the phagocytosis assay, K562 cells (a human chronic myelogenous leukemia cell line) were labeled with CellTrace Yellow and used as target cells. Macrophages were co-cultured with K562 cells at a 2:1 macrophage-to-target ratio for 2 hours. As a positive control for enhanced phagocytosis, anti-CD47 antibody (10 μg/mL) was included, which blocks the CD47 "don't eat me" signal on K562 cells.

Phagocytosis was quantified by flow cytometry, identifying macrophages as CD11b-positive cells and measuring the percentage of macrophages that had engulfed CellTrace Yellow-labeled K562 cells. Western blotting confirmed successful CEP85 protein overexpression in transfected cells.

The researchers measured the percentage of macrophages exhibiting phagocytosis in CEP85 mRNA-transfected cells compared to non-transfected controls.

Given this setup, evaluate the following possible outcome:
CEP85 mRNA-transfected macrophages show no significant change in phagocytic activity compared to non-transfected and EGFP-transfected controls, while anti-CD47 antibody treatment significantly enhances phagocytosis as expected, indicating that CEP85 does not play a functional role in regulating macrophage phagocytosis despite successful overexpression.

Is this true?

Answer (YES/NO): NO